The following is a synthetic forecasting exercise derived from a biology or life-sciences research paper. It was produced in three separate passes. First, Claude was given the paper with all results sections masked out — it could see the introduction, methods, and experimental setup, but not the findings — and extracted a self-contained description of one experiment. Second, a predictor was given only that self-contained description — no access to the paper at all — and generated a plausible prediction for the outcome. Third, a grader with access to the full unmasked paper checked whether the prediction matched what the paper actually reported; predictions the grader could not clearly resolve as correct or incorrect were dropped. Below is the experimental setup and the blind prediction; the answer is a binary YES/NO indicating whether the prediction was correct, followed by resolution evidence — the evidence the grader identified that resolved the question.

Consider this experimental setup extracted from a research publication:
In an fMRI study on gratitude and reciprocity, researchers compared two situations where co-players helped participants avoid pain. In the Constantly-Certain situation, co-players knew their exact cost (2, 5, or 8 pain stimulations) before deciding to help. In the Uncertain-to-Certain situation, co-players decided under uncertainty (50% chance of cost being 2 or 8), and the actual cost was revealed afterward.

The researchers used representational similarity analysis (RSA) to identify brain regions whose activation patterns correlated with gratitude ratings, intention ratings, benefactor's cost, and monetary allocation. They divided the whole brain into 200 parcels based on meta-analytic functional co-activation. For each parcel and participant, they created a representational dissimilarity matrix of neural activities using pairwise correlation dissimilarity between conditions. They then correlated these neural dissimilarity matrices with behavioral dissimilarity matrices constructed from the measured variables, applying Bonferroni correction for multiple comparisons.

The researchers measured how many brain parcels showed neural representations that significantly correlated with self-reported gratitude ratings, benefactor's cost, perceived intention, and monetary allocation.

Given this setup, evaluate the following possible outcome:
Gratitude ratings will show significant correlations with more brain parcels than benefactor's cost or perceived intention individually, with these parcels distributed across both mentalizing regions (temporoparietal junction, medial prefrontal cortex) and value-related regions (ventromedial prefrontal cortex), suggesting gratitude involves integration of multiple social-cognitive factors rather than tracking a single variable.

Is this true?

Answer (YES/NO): NO